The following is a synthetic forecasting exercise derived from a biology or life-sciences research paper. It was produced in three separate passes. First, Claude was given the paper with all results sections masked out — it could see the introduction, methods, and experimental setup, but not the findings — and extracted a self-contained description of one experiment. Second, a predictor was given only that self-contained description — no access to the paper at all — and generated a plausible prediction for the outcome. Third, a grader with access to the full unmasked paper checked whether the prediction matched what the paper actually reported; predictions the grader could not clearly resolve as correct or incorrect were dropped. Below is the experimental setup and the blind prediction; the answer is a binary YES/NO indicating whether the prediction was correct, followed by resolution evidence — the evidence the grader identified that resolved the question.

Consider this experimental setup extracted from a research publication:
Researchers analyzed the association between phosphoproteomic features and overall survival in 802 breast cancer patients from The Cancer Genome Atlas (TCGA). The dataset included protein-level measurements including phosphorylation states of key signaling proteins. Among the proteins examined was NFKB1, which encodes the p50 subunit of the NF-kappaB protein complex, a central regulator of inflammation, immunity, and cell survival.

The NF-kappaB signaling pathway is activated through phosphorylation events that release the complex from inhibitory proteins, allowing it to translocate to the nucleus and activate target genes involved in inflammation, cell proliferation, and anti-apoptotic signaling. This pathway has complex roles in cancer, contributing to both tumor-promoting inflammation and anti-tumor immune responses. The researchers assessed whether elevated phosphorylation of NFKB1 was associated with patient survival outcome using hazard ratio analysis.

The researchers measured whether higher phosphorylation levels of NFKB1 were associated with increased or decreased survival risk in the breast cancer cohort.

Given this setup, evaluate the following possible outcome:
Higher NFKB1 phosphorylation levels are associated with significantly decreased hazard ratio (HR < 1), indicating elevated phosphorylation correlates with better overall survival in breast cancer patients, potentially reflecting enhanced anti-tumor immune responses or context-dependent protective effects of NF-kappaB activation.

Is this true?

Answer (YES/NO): NO